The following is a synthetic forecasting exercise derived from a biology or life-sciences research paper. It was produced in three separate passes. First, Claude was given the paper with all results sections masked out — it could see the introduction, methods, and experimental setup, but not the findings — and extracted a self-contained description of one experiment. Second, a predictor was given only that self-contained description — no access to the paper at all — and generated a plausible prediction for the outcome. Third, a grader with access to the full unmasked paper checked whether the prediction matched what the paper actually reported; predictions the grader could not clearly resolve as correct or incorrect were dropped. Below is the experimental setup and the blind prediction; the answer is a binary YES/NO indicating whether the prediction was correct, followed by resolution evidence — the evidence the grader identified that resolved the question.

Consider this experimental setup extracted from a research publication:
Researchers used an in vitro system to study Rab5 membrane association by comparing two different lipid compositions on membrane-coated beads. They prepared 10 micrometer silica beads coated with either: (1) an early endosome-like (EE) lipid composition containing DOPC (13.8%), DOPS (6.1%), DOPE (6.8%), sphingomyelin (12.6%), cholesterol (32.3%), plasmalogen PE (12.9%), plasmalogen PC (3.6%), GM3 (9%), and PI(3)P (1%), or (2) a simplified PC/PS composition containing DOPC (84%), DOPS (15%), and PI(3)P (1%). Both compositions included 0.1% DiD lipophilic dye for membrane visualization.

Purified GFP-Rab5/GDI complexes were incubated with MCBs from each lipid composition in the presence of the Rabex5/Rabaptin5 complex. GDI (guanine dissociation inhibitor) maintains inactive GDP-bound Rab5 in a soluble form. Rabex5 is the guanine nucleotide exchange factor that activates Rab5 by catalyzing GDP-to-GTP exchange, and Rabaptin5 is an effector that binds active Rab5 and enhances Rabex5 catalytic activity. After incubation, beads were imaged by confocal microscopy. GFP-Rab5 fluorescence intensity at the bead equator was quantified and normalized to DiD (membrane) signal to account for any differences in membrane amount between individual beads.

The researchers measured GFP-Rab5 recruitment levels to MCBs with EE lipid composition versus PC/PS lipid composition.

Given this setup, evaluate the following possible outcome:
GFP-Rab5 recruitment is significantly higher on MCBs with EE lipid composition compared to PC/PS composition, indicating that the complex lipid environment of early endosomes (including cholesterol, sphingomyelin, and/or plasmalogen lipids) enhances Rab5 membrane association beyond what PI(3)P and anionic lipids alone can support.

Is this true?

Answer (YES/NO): NO